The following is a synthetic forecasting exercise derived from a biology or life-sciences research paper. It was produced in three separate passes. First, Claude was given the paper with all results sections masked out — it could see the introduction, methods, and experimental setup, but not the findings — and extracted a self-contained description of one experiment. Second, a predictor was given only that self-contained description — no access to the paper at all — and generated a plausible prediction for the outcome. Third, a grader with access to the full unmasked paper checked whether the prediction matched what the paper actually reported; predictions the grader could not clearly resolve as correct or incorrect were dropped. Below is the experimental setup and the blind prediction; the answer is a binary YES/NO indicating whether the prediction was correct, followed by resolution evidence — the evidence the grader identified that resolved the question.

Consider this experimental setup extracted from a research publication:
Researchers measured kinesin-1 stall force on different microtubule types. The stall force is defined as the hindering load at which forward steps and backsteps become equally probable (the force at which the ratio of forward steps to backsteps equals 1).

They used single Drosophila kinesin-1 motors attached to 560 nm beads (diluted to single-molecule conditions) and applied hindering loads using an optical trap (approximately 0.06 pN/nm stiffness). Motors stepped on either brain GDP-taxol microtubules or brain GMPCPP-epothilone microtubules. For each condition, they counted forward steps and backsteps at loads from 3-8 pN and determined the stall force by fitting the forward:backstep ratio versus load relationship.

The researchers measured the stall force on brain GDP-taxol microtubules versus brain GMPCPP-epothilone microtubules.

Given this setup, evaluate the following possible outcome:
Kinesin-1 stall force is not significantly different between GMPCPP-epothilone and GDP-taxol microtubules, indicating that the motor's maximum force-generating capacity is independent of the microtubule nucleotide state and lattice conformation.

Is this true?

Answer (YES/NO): NO